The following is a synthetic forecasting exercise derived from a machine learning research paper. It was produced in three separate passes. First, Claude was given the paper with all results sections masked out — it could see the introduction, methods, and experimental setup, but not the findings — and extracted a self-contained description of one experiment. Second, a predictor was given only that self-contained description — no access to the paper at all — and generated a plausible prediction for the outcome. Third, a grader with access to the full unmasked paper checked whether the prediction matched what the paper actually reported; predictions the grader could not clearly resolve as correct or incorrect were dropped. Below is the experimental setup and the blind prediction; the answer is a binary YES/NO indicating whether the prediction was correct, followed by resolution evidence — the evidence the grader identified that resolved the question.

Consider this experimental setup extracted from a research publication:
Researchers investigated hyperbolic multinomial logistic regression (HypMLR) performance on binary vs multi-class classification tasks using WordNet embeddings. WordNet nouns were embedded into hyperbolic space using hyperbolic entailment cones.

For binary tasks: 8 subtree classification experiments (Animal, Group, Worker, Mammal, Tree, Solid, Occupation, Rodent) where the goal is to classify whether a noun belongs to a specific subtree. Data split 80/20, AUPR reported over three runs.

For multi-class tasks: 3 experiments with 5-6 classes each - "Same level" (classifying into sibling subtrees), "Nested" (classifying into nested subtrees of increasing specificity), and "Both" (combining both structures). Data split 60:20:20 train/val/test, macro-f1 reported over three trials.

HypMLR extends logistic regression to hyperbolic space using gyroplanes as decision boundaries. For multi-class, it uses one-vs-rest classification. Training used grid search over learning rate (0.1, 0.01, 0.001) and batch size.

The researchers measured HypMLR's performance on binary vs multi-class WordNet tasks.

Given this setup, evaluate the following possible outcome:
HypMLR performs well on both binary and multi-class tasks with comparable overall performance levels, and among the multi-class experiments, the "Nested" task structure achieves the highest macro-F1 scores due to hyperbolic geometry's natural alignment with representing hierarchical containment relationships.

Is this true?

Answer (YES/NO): NO